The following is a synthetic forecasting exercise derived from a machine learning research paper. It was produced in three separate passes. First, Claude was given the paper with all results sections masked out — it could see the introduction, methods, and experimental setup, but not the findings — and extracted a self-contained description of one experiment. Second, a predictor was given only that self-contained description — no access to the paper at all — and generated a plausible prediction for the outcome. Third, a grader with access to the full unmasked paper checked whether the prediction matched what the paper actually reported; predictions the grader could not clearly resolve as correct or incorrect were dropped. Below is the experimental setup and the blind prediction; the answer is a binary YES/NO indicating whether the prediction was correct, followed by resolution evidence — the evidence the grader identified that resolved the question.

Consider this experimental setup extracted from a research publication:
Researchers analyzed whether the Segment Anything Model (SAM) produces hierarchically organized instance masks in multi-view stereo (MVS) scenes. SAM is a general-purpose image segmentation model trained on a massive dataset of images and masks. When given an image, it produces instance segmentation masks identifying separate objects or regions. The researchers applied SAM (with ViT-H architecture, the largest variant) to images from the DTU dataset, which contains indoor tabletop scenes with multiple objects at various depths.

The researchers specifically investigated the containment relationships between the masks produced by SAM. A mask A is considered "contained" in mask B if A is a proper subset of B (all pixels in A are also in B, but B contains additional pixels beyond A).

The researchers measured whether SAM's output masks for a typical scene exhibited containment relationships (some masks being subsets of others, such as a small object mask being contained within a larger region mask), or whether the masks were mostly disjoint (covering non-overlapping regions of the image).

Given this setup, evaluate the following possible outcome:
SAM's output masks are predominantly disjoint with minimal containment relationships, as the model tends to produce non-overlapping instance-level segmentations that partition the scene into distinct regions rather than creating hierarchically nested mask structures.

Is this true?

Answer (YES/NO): NO